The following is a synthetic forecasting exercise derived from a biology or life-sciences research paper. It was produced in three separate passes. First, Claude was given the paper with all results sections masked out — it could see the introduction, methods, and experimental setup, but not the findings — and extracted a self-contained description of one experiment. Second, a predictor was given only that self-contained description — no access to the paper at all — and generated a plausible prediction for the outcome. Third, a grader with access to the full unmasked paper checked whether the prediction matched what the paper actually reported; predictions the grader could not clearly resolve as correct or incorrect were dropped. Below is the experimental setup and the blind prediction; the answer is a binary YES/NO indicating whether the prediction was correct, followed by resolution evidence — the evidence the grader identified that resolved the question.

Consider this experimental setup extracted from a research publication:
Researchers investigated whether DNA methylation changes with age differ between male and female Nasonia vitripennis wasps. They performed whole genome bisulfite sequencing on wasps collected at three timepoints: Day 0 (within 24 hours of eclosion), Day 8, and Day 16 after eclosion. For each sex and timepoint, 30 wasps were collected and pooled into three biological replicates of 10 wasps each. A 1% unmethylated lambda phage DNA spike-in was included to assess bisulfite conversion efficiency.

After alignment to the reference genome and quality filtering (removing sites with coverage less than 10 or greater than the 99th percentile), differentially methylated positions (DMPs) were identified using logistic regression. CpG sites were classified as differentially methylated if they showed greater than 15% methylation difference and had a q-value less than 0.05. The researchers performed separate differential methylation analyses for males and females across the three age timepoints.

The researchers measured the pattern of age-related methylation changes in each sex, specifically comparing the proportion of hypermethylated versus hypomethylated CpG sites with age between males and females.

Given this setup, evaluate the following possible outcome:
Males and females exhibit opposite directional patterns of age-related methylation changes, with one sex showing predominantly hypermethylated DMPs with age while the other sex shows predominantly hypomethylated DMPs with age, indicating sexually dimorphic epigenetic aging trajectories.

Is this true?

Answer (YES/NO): NO